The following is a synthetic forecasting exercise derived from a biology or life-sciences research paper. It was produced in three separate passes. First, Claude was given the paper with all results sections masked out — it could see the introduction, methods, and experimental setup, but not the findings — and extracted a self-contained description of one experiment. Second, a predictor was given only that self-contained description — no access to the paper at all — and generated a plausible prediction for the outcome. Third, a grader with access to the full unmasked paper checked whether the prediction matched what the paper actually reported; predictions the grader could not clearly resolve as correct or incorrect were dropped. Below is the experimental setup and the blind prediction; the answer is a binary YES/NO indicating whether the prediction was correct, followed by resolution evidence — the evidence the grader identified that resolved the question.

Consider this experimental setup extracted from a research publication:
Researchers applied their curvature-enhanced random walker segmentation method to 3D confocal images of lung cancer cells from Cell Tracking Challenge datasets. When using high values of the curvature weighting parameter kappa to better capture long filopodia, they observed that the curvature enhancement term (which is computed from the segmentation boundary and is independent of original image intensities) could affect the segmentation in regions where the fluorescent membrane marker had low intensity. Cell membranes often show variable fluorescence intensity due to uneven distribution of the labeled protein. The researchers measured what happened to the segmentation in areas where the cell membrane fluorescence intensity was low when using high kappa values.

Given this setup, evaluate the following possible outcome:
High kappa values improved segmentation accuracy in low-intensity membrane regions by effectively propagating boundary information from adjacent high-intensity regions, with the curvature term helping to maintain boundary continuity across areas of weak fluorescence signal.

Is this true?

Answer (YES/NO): NO